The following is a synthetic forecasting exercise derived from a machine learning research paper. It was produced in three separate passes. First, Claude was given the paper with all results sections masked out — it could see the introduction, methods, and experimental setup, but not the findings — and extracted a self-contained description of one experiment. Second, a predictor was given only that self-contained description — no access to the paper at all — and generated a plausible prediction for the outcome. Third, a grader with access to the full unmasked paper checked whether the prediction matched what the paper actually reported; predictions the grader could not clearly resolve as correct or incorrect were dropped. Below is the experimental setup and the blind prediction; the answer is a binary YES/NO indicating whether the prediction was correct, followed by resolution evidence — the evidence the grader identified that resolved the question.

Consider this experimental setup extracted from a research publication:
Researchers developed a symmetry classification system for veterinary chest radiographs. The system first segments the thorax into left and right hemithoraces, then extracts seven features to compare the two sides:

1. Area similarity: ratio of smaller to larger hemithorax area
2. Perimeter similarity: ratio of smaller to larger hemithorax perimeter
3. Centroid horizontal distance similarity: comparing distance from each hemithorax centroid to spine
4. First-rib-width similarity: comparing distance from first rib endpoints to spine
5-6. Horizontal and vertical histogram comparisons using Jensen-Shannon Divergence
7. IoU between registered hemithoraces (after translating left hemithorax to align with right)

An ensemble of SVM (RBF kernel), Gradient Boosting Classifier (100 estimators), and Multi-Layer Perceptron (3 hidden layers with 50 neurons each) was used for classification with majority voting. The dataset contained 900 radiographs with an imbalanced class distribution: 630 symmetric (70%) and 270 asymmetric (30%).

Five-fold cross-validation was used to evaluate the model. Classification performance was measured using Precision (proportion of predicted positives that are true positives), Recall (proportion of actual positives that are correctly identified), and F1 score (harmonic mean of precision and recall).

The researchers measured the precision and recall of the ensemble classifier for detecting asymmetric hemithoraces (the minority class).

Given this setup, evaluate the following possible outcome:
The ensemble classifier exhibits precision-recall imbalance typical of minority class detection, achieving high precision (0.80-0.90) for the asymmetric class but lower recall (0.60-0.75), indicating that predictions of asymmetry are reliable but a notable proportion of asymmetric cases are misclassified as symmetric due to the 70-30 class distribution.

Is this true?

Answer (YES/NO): NO